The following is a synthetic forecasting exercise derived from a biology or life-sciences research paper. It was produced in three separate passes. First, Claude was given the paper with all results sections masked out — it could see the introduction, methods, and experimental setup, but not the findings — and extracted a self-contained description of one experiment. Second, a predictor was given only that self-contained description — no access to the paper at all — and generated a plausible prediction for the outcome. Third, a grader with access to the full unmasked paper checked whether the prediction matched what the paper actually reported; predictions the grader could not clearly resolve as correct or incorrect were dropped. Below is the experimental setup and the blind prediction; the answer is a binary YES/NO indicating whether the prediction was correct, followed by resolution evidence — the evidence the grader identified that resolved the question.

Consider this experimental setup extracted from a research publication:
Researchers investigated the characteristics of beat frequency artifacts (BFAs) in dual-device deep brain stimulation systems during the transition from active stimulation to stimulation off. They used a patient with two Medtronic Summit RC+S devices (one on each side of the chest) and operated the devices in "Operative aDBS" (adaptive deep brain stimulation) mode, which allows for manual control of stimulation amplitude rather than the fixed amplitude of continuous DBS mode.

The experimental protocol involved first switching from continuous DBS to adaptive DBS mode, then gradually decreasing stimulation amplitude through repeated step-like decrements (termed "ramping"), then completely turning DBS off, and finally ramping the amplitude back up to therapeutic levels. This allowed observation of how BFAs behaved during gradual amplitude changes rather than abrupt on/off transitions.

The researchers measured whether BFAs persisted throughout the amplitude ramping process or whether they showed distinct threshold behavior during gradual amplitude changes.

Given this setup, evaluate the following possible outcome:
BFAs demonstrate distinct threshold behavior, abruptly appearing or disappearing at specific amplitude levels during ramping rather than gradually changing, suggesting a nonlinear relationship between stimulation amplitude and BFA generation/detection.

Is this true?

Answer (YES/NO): NO